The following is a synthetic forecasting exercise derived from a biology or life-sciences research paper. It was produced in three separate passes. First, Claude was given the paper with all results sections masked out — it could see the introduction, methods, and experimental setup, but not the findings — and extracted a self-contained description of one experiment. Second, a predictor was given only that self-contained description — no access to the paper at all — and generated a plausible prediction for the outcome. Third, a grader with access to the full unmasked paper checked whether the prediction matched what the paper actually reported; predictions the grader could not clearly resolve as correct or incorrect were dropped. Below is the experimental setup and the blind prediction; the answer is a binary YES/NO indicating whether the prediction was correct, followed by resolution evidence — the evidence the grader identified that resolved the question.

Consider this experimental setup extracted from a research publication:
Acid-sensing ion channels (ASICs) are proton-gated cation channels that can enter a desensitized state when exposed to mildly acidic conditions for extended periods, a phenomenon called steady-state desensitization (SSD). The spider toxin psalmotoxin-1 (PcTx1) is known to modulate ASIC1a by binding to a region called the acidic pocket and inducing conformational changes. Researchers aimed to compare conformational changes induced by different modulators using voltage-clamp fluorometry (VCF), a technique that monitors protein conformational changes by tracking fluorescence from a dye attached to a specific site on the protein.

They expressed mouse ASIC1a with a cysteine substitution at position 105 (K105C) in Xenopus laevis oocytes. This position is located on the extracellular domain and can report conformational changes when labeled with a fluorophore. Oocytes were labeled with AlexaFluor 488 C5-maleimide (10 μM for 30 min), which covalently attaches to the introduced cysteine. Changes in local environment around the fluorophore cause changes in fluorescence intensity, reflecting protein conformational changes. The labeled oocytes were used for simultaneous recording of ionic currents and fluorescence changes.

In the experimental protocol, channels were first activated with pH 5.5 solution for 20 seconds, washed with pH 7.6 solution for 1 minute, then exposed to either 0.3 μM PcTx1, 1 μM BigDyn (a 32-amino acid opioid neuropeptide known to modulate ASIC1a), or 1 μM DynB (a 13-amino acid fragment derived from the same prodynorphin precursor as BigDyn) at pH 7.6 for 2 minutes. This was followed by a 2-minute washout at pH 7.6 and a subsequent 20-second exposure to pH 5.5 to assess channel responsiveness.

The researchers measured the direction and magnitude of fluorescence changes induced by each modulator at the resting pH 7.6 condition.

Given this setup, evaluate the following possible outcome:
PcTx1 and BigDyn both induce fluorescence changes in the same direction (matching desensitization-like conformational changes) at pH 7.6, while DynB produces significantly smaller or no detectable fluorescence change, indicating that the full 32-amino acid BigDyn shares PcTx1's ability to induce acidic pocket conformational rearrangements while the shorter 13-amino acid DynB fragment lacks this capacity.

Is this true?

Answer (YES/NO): NO